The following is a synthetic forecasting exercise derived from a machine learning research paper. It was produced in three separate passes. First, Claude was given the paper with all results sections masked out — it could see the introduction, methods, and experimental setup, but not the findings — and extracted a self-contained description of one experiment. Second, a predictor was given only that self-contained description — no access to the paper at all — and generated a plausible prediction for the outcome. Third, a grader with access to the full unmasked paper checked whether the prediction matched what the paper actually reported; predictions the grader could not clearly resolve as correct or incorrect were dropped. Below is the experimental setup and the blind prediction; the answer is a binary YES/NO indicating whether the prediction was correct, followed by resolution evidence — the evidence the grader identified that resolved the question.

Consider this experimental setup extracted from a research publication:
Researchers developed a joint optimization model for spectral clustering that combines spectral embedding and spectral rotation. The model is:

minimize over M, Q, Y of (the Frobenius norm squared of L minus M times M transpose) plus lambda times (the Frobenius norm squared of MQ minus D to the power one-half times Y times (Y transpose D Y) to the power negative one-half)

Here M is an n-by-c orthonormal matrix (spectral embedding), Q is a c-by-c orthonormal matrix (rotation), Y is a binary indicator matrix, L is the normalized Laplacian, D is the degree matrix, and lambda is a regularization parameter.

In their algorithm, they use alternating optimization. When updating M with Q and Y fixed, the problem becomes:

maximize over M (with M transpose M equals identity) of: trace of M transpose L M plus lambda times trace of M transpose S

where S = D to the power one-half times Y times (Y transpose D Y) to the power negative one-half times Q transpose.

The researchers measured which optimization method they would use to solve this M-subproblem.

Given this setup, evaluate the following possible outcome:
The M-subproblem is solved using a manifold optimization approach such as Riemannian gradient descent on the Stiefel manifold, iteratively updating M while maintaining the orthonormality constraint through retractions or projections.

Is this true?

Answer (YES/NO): NO